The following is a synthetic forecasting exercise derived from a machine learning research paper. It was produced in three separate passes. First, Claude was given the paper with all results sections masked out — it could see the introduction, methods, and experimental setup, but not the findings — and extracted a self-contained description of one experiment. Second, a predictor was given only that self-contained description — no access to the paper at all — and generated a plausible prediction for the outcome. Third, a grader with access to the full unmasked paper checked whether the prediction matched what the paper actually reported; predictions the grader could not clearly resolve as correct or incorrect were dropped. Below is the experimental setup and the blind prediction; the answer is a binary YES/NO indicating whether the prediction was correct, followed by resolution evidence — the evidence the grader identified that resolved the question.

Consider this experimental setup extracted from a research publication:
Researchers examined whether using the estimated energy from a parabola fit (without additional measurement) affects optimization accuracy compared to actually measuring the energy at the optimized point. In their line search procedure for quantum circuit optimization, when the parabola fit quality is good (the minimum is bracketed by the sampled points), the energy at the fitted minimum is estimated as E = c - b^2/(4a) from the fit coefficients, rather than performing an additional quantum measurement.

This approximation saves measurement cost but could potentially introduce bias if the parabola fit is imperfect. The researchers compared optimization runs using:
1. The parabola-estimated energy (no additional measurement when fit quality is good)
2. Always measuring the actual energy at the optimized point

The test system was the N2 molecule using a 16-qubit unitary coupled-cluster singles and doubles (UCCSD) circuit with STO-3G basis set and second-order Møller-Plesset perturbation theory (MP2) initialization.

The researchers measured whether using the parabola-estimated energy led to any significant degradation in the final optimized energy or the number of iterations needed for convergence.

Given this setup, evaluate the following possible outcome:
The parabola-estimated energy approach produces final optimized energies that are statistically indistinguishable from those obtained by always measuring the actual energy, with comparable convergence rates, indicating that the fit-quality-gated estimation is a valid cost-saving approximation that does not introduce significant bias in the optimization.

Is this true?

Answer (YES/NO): YES